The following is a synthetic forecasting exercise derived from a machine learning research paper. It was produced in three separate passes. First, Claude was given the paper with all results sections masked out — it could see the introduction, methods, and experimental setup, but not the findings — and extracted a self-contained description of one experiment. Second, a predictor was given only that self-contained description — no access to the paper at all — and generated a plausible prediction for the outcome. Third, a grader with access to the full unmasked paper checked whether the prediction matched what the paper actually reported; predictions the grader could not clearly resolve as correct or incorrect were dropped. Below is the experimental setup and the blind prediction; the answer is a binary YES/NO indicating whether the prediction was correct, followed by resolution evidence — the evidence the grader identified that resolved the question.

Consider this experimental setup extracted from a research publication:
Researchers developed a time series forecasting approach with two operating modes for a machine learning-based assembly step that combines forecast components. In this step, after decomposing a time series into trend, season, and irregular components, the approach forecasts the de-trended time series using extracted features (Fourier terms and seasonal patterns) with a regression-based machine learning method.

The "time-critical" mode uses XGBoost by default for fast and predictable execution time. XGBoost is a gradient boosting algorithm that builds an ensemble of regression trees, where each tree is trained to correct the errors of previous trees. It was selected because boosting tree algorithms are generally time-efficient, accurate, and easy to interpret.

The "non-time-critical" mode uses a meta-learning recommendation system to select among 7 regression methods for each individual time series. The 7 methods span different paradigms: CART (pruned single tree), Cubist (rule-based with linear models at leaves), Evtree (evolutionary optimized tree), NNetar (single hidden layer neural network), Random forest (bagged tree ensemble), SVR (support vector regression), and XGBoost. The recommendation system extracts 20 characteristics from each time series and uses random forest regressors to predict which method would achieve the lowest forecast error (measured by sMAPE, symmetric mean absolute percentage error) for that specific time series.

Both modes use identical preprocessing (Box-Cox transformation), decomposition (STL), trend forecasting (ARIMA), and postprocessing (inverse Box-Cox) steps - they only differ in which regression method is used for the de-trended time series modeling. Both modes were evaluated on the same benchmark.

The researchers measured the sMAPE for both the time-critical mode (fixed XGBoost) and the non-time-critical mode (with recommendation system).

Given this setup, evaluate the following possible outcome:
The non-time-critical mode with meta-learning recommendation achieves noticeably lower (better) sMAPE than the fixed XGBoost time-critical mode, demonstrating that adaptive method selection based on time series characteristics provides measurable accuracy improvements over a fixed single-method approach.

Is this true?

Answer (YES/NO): NO